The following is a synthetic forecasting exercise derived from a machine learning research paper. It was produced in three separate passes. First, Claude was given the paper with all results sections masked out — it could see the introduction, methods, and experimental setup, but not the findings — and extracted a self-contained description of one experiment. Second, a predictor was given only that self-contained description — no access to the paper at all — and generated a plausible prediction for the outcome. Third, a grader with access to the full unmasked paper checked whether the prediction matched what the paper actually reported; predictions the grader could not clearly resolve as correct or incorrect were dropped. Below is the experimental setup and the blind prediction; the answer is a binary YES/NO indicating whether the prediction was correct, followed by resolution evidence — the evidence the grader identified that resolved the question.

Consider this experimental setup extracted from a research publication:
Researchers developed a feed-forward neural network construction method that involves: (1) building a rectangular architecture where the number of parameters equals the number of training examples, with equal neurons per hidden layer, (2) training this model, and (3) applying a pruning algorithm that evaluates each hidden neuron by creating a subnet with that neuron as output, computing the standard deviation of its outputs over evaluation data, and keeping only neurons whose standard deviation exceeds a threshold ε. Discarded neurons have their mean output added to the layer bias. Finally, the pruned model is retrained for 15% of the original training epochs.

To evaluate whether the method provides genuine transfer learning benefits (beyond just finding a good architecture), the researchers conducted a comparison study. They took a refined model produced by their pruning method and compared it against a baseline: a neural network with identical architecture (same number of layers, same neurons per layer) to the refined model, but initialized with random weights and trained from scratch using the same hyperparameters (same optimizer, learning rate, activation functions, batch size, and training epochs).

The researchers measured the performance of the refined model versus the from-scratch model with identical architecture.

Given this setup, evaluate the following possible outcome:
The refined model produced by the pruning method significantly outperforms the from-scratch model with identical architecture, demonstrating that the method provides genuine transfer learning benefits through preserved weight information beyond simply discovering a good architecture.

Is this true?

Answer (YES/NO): YES